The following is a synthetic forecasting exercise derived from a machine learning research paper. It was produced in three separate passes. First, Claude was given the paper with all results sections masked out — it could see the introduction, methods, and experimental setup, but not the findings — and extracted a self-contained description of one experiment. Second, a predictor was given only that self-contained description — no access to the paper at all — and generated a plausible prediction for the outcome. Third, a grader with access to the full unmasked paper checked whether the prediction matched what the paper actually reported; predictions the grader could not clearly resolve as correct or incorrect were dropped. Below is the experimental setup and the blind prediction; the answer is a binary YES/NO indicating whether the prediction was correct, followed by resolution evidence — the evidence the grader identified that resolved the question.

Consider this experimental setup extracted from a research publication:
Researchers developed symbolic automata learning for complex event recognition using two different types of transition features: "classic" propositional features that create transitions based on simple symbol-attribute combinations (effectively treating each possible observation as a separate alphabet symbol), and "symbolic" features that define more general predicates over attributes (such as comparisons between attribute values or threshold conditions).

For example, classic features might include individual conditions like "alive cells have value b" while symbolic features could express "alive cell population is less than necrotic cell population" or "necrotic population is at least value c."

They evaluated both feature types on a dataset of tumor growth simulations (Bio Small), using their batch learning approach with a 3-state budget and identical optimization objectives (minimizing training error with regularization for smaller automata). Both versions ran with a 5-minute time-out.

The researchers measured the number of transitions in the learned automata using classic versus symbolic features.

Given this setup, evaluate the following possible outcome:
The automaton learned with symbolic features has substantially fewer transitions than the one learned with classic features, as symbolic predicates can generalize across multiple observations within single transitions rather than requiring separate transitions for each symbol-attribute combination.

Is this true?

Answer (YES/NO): YES